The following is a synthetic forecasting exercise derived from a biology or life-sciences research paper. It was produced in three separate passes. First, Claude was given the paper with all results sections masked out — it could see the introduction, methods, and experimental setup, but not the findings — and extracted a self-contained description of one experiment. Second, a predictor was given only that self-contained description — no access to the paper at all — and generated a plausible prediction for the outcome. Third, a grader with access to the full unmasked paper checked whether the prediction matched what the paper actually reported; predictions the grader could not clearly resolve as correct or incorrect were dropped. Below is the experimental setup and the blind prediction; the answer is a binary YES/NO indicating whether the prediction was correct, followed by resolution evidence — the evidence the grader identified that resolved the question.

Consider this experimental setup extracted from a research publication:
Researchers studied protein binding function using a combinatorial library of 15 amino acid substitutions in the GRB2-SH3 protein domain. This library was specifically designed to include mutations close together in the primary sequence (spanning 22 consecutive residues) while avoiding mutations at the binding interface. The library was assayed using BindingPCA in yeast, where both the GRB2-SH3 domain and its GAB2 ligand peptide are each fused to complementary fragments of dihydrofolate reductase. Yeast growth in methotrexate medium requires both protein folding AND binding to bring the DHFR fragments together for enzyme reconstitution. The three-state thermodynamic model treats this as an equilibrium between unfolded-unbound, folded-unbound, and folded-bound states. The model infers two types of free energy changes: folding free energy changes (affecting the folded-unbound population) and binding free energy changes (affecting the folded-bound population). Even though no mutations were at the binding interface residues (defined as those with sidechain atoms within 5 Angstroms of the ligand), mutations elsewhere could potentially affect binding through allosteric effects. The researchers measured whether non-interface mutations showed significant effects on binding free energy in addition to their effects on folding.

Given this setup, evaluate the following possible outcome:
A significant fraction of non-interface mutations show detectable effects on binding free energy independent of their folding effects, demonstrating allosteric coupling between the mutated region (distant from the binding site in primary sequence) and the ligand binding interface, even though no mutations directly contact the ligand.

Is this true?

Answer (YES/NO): YES